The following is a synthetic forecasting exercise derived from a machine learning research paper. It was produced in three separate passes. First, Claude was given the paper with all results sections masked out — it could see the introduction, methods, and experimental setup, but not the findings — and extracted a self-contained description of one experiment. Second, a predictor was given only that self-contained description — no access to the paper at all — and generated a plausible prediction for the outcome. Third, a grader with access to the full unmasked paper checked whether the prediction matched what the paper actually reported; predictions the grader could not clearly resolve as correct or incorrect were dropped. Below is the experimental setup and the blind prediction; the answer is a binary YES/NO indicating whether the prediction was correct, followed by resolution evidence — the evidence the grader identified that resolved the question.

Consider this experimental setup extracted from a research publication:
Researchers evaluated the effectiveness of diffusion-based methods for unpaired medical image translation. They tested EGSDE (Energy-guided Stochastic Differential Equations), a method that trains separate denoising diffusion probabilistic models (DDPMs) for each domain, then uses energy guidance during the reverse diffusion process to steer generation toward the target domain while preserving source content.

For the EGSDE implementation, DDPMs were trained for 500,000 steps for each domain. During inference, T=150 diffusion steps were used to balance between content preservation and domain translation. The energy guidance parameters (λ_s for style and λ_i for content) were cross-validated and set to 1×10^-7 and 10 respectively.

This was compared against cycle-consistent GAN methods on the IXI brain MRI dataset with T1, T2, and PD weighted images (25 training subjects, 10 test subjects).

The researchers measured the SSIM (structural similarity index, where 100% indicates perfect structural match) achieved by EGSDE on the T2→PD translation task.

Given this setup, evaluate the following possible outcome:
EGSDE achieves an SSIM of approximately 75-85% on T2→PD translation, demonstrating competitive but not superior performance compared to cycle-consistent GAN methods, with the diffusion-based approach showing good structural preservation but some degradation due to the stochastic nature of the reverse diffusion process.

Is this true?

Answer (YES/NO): NO